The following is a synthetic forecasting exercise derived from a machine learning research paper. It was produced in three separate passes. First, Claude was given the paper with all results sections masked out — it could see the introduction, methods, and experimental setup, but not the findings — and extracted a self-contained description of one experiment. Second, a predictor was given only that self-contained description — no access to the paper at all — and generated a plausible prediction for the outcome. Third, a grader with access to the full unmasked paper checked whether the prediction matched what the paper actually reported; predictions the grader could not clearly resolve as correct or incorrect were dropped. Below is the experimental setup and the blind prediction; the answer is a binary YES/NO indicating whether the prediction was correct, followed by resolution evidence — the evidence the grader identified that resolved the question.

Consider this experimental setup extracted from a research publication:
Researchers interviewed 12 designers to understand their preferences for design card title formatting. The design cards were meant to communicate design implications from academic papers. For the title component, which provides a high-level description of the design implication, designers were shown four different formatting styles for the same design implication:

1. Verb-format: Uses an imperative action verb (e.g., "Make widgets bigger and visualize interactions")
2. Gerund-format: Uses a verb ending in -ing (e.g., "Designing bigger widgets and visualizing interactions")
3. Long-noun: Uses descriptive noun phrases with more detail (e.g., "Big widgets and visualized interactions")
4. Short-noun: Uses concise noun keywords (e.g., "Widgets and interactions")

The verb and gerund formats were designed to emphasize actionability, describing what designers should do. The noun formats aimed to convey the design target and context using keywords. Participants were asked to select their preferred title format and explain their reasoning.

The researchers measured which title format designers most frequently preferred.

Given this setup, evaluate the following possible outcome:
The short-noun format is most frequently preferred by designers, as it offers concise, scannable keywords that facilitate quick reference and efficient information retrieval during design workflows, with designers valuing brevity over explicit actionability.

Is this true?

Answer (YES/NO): NO